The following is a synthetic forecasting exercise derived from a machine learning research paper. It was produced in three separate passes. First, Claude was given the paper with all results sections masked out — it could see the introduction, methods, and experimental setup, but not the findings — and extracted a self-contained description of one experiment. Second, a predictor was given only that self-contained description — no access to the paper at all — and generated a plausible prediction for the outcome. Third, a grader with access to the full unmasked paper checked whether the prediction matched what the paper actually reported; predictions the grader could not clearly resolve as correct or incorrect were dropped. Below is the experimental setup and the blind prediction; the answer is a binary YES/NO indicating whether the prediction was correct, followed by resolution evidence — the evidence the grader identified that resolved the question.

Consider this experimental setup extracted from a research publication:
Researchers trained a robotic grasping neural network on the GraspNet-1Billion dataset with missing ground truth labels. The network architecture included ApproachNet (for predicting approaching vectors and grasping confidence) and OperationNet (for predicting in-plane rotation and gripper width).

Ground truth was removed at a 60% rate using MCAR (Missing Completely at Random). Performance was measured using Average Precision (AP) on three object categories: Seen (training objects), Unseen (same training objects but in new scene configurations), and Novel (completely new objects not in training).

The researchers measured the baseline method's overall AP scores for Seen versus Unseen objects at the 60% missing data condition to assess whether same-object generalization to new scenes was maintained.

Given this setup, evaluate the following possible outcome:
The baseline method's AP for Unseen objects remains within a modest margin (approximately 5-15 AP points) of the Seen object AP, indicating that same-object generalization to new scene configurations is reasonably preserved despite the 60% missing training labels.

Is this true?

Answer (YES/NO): NO